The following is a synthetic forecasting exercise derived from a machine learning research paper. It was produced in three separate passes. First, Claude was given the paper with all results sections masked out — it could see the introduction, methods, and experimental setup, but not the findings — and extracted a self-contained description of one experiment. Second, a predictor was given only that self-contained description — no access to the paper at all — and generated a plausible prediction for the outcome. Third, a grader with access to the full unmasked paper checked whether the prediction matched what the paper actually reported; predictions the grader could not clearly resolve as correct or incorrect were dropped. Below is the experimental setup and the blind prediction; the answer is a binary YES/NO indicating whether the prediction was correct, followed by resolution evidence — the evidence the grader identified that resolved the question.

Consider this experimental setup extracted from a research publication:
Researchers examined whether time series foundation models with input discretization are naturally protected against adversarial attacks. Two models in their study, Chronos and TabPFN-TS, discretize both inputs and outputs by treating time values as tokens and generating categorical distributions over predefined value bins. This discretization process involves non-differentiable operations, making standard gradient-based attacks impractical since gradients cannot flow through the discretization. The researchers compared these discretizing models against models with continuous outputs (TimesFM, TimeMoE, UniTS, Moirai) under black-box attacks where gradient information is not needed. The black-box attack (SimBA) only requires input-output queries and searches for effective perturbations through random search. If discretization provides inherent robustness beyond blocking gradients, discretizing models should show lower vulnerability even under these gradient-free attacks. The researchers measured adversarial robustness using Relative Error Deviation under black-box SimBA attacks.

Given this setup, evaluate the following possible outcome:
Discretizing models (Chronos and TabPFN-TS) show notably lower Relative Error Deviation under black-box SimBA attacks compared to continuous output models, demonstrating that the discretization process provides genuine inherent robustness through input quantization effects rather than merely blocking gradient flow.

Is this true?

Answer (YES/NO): NO